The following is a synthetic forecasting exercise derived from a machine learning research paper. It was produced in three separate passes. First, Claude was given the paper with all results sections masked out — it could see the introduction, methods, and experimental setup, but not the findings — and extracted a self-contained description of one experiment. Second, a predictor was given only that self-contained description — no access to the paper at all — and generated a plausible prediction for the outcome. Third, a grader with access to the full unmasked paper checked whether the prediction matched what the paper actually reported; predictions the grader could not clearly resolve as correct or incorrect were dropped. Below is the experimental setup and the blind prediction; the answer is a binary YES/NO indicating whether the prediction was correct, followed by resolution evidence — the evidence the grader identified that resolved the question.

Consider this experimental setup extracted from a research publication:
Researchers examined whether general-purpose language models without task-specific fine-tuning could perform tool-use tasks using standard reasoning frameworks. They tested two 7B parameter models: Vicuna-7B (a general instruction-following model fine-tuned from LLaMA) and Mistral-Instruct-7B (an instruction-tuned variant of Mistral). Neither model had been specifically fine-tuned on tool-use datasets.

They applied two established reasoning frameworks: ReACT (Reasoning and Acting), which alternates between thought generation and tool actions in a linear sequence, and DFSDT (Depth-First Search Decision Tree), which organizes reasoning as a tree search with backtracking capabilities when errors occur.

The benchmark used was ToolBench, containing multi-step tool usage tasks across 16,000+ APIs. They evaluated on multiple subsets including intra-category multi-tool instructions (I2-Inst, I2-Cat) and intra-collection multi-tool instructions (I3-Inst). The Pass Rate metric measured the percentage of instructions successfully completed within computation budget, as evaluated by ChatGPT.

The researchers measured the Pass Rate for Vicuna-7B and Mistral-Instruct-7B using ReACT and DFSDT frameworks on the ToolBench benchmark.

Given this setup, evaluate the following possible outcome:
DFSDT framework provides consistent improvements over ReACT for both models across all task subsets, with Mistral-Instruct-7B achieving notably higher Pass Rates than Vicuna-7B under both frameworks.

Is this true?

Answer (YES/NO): NO